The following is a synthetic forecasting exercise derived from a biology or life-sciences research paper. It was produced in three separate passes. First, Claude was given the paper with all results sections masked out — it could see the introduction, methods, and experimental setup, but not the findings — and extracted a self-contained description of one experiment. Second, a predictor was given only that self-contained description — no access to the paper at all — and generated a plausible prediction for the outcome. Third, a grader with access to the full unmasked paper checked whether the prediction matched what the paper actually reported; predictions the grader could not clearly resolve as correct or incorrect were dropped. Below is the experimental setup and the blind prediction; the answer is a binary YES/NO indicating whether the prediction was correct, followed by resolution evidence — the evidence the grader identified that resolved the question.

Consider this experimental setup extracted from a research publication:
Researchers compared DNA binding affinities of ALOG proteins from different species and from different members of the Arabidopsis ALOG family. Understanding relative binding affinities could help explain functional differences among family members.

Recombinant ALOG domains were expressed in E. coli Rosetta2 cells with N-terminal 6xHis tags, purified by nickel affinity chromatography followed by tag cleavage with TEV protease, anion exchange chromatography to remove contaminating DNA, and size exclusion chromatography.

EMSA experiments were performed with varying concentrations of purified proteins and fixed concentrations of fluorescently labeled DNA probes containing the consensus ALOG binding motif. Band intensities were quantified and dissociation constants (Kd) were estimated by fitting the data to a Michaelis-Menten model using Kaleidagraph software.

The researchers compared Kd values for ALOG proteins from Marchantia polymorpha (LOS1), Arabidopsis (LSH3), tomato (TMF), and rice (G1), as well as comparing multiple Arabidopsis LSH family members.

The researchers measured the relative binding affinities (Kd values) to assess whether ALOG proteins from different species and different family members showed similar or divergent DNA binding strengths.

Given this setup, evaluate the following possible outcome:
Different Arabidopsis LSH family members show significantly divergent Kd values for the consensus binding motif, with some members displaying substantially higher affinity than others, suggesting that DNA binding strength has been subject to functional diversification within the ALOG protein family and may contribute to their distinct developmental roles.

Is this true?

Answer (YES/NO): NO